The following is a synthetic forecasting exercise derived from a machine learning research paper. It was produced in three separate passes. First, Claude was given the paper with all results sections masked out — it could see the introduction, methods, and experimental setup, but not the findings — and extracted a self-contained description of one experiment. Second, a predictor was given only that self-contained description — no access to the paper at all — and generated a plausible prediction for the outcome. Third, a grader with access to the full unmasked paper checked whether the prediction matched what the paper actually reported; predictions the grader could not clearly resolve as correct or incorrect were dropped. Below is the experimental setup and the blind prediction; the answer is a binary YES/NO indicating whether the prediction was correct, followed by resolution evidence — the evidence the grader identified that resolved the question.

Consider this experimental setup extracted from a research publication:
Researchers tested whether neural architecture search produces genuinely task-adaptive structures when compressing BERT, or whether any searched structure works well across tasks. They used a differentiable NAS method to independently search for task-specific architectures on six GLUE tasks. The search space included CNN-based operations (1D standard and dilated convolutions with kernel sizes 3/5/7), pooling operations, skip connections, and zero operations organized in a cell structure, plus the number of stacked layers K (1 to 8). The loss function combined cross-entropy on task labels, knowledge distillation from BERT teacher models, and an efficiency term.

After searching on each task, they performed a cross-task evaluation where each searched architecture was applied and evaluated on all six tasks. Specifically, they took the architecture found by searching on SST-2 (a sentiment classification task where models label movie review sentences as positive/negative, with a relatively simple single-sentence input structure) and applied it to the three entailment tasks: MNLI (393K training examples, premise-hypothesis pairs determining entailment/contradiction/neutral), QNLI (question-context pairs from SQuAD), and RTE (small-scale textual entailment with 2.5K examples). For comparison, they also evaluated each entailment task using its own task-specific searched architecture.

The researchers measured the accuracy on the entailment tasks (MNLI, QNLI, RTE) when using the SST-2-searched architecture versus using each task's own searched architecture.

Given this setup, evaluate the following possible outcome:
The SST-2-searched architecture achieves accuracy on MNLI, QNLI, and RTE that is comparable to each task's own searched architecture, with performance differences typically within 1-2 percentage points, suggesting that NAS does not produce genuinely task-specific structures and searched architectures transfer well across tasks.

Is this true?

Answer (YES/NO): NO